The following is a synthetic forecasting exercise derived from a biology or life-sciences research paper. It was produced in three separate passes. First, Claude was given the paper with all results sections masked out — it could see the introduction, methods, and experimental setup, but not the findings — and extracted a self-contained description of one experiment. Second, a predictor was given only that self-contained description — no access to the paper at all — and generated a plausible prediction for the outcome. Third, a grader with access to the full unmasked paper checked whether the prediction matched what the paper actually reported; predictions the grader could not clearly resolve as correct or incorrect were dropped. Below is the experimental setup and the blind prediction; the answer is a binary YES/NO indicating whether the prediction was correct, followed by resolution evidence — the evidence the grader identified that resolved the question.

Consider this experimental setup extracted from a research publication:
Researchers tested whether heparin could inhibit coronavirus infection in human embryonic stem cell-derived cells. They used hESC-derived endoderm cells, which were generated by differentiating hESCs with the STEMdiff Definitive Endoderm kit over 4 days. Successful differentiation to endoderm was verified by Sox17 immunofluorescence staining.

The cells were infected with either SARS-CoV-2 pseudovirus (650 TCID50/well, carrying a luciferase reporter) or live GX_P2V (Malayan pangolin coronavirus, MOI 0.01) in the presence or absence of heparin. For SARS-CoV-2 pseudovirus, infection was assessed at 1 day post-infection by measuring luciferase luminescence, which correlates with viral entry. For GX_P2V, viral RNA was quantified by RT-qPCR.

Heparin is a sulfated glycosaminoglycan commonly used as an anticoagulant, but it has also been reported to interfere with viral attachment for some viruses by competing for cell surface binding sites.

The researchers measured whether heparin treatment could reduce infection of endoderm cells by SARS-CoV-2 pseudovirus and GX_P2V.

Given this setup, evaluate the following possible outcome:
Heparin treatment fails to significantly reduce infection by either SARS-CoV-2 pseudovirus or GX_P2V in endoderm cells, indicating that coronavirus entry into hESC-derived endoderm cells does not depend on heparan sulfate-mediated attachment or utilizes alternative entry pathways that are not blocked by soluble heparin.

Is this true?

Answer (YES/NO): NO